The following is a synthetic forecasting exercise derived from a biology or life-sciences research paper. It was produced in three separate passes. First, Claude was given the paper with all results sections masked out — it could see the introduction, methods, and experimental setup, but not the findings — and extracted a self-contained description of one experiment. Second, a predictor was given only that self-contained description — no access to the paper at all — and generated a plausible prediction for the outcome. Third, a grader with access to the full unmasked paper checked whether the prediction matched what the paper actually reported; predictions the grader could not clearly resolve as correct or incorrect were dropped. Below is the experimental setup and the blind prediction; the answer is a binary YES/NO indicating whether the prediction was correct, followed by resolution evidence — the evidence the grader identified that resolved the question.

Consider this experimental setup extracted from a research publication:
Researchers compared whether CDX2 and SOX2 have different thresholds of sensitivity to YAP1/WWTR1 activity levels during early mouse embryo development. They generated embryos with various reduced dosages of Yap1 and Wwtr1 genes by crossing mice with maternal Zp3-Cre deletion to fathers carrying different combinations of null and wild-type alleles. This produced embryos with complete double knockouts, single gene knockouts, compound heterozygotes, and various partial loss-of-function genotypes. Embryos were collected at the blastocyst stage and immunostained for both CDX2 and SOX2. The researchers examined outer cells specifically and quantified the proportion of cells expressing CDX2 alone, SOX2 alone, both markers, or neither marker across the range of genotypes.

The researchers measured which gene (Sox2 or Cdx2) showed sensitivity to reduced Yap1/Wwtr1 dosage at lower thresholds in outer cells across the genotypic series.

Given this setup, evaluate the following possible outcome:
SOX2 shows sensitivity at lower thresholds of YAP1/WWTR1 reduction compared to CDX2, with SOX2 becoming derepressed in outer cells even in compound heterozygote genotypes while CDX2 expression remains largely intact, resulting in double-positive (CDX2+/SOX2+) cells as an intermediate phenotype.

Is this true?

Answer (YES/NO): YES